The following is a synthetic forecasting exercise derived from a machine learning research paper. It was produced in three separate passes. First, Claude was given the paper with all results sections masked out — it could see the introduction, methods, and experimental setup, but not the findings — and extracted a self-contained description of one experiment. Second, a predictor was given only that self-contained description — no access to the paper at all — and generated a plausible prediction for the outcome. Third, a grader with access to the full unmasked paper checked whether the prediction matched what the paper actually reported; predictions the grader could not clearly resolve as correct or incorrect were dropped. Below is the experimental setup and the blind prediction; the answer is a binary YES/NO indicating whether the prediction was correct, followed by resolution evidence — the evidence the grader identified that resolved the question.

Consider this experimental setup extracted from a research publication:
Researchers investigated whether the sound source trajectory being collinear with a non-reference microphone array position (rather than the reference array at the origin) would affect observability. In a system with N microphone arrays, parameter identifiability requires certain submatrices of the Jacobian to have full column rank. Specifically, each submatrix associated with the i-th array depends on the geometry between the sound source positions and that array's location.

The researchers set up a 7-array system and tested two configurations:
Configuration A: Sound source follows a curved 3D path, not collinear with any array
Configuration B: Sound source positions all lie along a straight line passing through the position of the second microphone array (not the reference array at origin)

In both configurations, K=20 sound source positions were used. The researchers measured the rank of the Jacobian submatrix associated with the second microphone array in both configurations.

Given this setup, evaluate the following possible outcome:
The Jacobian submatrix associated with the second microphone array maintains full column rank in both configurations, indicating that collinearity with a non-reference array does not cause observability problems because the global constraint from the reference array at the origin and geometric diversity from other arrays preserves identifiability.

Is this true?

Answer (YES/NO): NO